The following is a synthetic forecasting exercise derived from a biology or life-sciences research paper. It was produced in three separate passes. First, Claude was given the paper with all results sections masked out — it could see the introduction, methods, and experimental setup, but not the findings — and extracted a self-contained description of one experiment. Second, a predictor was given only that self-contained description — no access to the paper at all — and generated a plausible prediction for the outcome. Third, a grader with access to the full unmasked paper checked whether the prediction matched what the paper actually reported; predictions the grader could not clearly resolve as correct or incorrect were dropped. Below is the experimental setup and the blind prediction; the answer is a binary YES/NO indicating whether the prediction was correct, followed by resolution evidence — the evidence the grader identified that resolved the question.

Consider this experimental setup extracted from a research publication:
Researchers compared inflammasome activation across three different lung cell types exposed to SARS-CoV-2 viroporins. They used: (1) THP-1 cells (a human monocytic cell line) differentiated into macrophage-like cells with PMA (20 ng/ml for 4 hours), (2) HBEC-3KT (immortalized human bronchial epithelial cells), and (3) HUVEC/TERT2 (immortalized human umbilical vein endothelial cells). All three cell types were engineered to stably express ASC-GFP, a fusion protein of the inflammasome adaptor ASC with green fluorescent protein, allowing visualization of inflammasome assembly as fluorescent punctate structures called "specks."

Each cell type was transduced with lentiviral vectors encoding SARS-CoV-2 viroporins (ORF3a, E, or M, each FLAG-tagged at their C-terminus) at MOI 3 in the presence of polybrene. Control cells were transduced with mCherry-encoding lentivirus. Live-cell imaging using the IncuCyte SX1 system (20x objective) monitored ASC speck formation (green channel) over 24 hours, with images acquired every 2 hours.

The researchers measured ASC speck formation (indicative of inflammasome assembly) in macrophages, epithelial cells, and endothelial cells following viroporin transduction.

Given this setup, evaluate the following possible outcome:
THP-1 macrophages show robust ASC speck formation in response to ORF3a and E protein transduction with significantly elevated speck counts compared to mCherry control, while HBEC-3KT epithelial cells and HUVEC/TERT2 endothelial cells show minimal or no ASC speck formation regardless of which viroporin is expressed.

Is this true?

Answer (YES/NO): YES